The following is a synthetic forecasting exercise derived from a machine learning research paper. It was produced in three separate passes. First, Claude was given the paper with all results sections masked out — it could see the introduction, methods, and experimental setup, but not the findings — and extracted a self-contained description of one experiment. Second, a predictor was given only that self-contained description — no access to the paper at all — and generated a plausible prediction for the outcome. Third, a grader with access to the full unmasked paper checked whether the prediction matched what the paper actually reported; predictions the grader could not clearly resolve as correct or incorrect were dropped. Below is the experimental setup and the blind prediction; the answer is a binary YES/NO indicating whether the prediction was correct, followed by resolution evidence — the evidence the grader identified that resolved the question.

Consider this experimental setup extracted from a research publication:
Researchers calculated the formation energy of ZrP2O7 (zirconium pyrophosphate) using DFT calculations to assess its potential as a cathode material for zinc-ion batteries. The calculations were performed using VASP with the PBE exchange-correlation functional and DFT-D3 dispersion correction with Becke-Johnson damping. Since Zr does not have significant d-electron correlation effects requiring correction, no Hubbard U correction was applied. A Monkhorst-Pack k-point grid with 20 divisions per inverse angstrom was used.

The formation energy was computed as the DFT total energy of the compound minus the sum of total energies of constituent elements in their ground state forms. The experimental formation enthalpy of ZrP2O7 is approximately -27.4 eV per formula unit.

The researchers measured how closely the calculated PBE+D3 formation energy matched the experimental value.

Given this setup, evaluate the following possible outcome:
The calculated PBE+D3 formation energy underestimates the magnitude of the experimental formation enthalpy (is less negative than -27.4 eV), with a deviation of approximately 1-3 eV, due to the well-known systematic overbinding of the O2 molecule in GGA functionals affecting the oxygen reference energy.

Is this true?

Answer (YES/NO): NO